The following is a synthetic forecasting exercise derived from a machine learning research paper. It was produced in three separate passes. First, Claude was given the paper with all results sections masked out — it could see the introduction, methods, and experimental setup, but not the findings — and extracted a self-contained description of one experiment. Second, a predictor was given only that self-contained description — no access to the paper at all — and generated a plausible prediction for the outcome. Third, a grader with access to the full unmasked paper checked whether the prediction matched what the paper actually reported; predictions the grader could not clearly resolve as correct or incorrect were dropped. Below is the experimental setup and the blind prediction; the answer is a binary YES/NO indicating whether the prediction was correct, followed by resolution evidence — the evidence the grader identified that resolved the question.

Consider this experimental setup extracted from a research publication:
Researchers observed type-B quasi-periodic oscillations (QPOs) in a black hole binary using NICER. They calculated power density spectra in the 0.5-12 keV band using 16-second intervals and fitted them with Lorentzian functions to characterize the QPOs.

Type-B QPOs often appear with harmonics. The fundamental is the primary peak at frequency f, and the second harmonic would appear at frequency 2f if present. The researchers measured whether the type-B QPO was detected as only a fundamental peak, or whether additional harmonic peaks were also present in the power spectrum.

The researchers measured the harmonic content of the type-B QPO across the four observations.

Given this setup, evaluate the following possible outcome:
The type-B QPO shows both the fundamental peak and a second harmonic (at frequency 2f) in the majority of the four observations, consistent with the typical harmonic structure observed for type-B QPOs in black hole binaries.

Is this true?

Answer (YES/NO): YES